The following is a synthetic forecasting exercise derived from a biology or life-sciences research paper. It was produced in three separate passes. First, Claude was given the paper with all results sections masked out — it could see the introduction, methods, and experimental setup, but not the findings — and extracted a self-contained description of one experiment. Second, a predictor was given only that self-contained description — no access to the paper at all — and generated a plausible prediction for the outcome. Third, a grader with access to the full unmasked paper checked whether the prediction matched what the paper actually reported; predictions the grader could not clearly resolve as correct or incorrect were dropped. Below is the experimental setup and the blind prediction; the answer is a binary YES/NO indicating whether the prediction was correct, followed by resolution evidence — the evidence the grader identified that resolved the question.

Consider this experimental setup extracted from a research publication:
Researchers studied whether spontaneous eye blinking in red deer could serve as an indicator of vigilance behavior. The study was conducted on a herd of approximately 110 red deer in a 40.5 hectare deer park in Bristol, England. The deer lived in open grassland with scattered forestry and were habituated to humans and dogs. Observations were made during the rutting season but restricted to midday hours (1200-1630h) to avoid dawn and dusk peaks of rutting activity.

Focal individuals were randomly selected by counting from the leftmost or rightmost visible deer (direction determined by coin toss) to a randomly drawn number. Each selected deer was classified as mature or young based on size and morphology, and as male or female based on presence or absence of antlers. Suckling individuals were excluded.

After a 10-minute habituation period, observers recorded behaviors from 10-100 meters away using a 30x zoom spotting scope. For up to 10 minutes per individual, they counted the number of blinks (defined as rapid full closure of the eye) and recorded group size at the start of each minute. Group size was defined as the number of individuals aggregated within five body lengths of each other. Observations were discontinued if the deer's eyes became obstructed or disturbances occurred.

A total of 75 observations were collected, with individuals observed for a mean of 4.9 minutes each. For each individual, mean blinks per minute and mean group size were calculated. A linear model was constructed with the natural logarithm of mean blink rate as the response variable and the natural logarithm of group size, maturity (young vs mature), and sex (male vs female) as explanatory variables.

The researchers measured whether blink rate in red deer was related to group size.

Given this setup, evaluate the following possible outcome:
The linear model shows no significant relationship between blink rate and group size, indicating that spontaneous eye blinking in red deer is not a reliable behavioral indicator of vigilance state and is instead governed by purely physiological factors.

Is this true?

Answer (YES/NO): NO